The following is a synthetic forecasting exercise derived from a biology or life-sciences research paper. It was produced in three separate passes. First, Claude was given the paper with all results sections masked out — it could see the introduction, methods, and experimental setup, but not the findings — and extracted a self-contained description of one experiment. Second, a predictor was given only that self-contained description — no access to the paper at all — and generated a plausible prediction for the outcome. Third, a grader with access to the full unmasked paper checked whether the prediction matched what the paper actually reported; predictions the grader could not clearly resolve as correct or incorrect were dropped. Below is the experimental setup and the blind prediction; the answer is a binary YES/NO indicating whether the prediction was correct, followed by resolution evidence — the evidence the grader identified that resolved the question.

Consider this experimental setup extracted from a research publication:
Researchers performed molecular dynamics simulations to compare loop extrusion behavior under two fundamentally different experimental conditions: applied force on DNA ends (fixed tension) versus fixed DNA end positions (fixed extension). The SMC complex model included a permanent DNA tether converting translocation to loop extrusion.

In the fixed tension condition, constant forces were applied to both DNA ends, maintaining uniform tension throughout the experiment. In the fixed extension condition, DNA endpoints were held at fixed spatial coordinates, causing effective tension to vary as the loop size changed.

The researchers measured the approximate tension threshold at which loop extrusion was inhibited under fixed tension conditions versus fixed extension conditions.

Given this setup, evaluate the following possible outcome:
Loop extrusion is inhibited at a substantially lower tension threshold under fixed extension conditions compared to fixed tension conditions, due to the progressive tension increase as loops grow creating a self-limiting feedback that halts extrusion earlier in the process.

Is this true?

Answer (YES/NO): NO